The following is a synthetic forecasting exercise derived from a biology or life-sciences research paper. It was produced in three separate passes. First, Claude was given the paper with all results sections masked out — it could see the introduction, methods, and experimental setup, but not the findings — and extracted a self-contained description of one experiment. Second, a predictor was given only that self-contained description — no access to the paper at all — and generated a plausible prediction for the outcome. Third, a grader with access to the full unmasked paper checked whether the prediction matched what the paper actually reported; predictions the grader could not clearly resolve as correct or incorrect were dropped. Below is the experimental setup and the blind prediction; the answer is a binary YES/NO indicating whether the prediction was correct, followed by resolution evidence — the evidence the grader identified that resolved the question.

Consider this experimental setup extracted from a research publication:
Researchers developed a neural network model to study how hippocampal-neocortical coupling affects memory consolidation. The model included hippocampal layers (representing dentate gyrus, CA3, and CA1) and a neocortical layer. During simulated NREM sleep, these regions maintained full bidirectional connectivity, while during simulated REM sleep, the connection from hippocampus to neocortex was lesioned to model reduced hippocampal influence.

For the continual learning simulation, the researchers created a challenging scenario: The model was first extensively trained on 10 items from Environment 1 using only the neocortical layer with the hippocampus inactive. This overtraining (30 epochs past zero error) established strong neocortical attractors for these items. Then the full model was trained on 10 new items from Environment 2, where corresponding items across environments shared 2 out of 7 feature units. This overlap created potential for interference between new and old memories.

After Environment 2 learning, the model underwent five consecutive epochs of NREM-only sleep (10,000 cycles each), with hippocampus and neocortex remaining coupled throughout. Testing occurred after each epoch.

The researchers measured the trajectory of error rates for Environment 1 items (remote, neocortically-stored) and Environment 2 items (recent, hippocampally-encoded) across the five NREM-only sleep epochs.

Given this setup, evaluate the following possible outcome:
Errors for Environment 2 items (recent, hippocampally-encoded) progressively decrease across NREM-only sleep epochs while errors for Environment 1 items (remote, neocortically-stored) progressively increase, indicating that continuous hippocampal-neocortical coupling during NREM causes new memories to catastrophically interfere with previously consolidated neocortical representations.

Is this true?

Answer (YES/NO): YES